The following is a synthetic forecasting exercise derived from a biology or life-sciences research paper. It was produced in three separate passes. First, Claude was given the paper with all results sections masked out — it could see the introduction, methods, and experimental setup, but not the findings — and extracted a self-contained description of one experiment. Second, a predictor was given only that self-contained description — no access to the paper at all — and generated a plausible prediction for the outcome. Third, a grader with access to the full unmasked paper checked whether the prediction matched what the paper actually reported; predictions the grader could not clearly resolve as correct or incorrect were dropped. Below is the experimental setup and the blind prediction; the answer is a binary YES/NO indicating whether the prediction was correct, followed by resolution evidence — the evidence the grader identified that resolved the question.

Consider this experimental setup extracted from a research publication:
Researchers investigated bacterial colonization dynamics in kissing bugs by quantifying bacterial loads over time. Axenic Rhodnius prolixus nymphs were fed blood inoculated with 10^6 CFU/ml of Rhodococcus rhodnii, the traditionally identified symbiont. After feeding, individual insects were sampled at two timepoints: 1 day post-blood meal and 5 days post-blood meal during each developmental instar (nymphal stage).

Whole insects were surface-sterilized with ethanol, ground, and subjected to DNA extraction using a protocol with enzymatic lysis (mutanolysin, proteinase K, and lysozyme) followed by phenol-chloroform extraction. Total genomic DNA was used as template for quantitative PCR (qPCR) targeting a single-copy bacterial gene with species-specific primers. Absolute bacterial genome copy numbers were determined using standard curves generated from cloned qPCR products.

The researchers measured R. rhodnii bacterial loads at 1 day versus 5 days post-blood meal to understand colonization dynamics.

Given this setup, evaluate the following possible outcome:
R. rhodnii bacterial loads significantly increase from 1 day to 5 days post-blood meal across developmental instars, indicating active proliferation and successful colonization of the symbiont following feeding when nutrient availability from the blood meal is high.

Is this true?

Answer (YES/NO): YES